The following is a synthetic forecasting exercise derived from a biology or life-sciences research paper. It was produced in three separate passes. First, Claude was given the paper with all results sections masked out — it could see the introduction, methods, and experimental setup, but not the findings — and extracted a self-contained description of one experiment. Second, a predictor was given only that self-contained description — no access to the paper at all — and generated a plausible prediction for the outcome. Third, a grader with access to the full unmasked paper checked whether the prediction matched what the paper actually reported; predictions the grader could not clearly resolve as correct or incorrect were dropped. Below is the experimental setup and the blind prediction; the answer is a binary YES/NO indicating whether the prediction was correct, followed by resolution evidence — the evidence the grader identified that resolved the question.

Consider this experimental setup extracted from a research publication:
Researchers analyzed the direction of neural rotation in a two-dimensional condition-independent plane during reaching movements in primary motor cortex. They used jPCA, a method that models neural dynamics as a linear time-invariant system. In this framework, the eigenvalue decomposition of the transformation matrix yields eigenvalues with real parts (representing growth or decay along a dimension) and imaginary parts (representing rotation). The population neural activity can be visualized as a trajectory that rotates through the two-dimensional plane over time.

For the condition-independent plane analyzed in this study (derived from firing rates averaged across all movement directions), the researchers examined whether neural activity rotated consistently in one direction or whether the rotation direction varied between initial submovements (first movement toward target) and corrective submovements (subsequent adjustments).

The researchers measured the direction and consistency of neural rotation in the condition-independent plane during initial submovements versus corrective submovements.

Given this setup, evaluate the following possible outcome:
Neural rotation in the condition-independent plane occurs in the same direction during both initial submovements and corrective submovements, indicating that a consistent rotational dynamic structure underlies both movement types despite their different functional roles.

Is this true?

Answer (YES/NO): YES